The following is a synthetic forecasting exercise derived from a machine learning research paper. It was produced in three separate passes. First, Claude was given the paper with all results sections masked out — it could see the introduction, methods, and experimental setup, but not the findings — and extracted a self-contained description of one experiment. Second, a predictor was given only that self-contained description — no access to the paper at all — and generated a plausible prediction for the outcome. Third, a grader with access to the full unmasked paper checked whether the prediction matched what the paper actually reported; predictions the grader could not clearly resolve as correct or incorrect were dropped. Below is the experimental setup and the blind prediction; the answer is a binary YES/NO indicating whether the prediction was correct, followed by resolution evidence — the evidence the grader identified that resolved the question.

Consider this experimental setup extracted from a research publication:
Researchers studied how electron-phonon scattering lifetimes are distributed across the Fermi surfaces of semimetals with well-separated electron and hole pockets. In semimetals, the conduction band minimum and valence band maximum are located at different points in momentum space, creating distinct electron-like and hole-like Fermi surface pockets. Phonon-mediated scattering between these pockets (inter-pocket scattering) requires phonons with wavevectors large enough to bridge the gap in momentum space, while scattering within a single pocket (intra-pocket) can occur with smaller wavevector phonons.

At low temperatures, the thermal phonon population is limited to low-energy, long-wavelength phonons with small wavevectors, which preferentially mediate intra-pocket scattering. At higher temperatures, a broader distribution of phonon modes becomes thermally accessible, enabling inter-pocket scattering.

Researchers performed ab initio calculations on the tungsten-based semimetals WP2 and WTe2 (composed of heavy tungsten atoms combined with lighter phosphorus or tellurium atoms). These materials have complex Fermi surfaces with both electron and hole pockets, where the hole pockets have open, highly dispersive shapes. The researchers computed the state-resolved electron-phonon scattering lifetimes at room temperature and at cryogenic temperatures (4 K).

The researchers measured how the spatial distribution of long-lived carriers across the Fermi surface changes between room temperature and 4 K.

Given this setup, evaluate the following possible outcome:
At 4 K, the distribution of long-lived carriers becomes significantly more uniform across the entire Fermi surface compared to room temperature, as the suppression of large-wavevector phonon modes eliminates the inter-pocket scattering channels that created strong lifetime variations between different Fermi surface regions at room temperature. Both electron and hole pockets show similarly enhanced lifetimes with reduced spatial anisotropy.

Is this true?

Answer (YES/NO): NO